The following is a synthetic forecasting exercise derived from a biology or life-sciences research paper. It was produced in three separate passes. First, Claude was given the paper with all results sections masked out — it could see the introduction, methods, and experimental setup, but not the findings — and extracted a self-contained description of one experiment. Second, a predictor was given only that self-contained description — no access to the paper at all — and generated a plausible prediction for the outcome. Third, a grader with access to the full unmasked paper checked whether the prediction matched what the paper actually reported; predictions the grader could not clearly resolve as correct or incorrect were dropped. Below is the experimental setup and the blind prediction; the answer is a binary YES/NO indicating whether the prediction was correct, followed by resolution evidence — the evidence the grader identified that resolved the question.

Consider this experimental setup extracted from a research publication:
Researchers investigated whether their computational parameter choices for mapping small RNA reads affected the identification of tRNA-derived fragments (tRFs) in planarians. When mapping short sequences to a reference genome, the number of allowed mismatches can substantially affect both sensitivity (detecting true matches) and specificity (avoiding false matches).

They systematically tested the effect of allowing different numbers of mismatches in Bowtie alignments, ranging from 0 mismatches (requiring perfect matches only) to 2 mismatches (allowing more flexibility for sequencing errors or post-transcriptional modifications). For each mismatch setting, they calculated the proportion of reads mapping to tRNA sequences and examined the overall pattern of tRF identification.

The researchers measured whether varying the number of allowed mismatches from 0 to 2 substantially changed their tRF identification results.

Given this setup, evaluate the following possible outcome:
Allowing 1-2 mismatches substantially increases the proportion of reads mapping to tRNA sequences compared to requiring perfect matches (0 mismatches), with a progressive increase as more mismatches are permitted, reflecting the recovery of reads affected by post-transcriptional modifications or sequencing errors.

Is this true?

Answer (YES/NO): NO